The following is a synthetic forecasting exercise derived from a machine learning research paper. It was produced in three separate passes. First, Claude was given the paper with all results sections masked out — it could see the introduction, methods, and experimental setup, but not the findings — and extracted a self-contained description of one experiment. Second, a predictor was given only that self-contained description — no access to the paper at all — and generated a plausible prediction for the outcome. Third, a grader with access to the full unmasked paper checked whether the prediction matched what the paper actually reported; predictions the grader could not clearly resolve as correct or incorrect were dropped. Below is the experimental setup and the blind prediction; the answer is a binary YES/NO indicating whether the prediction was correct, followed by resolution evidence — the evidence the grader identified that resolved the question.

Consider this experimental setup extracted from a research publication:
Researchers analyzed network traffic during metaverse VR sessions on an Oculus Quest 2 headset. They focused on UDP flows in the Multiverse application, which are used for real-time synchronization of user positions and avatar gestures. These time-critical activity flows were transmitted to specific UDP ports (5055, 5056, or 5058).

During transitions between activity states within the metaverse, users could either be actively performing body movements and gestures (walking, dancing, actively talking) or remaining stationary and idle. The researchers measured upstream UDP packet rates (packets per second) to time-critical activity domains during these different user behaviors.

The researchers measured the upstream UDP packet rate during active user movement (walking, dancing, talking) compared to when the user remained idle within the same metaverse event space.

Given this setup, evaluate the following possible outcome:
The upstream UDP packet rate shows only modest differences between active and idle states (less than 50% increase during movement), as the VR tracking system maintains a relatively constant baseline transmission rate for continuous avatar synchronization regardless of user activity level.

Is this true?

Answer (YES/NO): NO